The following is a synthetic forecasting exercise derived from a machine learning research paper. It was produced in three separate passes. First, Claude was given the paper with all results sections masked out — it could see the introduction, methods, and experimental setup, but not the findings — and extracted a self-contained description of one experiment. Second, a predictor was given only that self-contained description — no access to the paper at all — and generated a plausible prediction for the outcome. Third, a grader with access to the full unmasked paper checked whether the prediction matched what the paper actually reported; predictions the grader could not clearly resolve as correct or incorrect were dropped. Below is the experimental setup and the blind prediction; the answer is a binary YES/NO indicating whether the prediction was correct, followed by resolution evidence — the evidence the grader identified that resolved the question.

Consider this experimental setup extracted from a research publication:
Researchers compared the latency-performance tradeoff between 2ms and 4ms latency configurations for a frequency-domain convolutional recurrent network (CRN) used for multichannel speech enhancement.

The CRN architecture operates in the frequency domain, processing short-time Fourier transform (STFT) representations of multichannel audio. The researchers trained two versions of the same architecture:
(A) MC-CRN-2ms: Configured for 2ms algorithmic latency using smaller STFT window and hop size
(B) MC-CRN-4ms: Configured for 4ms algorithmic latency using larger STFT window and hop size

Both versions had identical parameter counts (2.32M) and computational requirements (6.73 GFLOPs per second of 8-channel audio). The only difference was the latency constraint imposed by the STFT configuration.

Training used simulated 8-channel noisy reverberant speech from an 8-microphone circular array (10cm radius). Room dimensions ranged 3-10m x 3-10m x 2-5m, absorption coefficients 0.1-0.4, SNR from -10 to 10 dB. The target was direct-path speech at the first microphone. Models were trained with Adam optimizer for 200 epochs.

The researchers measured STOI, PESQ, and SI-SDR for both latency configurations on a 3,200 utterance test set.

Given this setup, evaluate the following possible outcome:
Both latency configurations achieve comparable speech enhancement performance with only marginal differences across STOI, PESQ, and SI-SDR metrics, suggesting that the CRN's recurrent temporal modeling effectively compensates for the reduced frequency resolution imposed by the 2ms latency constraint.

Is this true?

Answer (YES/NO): NO